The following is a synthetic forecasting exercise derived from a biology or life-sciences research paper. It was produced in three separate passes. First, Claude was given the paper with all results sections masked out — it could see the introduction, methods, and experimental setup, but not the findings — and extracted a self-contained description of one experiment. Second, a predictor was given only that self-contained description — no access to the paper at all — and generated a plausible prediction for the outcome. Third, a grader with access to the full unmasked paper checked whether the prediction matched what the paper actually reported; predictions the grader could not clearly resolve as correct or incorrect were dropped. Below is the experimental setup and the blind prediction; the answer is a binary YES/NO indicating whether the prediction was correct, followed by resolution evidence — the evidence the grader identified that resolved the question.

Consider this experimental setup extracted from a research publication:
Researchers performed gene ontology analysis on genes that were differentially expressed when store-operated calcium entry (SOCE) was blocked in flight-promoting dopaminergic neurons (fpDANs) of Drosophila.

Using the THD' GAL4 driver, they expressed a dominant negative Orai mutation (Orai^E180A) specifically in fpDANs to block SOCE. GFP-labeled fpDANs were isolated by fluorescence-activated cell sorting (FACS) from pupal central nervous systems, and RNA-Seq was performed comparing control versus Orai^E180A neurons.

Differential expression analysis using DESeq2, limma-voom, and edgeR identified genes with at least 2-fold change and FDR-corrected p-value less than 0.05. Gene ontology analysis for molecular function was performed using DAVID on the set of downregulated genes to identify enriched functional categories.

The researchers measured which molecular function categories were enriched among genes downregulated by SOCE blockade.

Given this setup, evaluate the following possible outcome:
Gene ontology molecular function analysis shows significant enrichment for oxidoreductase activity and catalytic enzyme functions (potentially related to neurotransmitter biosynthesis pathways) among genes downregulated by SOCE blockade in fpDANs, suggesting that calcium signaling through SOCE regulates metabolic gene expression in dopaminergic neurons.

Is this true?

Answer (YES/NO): NO